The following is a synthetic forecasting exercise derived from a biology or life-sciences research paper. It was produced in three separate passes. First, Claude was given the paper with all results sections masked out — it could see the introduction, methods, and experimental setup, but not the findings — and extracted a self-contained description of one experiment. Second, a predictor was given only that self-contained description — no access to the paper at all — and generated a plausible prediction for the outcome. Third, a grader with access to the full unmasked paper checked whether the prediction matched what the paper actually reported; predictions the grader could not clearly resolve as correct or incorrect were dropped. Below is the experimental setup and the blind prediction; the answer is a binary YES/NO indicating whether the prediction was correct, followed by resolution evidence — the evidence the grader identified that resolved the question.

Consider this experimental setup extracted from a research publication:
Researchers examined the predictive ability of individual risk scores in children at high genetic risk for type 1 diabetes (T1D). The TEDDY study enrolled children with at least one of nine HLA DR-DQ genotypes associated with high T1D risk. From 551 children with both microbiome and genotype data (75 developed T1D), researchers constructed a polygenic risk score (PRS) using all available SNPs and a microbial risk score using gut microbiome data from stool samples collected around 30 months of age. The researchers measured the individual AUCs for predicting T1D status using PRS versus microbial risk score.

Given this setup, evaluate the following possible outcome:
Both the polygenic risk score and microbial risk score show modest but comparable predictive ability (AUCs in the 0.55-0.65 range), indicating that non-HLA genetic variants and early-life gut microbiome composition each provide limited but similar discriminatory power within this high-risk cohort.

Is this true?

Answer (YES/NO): YES